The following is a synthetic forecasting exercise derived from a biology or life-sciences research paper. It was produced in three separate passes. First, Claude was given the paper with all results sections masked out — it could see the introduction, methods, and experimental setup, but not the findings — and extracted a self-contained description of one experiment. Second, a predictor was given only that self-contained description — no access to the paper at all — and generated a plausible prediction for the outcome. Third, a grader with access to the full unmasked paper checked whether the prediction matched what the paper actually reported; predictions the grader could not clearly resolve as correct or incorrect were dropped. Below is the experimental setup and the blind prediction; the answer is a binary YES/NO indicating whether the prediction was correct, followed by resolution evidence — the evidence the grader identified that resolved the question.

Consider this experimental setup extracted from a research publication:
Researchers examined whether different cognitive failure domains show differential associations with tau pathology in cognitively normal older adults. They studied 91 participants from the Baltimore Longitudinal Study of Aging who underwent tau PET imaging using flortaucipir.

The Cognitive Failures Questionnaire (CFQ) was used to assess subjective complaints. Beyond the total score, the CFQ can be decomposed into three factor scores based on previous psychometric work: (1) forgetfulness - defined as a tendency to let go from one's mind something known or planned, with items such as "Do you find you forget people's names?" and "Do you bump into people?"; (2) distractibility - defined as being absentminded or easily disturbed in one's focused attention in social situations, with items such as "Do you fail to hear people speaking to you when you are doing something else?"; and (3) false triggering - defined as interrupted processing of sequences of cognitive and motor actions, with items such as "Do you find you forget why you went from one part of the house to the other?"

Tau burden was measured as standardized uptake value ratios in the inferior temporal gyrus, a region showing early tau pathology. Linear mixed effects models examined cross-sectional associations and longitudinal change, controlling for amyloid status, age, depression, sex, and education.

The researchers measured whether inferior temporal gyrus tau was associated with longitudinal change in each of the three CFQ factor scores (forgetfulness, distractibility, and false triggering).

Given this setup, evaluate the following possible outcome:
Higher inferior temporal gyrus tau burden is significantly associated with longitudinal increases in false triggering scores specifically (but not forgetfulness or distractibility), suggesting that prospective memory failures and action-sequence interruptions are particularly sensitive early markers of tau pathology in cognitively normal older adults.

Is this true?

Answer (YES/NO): NO